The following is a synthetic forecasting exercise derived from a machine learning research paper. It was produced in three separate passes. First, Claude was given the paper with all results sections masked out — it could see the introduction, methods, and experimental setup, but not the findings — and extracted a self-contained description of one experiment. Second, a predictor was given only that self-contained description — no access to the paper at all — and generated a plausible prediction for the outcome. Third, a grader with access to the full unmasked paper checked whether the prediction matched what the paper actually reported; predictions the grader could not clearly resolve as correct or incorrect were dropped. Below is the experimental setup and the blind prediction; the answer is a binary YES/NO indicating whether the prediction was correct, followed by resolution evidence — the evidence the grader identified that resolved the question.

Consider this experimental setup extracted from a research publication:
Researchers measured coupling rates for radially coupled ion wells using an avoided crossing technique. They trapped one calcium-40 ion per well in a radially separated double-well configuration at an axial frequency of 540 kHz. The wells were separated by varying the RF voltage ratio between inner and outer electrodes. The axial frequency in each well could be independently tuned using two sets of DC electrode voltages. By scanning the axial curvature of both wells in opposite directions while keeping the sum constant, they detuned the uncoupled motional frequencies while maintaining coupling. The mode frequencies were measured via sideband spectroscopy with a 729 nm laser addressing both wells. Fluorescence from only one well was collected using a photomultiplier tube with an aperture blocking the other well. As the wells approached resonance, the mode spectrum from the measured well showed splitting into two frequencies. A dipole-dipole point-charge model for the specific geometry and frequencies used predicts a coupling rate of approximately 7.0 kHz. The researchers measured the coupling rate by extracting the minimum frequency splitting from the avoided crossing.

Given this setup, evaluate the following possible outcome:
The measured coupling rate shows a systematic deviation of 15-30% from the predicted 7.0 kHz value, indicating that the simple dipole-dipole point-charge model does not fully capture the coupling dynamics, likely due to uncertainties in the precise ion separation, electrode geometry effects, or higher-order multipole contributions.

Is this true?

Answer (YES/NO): NO